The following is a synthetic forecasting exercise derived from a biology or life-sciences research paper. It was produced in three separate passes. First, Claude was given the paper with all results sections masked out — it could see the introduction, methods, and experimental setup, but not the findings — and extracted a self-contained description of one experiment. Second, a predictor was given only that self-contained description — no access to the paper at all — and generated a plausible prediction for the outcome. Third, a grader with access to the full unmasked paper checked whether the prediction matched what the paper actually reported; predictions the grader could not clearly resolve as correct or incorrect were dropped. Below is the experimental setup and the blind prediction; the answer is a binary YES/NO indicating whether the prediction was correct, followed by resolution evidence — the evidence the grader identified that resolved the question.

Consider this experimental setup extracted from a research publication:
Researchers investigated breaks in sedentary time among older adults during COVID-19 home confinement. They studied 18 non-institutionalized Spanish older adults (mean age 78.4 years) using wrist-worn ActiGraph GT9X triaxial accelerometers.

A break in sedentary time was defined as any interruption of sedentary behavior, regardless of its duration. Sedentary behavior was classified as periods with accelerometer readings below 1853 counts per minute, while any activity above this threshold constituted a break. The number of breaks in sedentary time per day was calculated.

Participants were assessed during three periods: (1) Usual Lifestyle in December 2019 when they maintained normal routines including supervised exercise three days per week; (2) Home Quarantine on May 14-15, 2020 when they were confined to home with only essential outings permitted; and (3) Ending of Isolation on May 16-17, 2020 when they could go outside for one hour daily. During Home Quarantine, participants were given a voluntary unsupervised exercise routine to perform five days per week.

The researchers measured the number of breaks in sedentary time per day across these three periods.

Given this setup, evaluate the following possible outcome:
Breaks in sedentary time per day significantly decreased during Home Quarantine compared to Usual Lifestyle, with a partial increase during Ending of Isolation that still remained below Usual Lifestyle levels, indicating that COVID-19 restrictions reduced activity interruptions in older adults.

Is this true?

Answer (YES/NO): NO